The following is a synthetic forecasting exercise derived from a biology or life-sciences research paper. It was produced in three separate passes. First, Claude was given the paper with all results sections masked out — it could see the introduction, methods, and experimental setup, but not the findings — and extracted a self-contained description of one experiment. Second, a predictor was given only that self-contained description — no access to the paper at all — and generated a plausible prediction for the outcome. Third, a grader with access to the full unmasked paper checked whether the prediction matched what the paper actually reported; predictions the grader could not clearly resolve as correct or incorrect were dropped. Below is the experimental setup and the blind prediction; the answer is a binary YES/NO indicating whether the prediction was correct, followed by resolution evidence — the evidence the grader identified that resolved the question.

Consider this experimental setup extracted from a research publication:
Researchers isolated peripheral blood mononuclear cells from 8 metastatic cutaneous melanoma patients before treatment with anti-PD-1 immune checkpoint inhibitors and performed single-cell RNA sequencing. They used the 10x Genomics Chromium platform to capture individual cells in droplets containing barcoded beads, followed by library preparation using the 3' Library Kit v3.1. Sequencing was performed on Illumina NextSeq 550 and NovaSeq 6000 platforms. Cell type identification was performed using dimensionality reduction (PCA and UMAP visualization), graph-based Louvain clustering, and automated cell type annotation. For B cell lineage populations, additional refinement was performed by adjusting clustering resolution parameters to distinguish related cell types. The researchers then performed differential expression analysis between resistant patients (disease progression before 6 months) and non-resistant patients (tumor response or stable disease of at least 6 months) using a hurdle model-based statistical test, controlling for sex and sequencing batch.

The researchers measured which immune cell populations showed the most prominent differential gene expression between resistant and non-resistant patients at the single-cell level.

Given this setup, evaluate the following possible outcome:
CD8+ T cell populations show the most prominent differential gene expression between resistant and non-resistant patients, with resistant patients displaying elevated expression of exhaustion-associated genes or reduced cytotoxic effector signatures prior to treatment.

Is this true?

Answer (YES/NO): NO